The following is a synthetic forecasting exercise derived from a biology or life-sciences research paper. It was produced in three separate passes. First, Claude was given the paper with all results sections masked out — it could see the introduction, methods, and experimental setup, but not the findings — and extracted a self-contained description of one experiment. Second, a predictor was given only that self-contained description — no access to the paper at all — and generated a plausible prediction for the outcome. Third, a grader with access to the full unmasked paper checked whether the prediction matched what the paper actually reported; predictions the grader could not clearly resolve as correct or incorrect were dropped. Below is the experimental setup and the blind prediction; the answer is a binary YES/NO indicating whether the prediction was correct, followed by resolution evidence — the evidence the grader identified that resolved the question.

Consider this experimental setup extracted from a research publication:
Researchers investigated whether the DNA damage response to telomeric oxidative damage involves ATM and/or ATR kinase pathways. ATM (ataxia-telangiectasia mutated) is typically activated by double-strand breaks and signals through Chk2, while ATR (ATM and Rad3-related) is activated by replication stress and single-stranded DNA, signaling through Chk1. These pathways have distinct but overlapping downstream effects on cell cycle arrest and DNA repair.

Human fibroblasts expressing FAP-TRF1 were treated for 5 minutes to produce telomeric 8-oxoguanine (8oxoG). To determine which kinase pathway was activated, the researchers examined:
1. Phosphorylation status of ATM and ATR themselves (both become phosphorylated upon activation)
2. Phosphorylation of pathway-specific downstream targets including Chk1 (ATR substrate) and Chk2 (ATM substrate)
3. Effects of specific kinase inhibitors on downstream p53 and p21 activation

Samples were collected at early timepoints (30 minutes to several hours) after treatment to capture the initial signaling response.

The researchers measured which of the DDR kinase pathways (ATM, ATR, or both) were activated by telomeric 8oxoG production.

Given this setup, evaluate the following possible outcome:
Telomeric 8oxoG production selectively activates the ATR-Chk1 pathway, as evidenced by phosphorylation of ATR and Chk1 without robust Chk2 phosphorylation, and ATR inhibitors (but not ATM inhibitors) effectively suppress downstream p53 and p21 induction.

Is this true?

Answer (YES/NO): NO